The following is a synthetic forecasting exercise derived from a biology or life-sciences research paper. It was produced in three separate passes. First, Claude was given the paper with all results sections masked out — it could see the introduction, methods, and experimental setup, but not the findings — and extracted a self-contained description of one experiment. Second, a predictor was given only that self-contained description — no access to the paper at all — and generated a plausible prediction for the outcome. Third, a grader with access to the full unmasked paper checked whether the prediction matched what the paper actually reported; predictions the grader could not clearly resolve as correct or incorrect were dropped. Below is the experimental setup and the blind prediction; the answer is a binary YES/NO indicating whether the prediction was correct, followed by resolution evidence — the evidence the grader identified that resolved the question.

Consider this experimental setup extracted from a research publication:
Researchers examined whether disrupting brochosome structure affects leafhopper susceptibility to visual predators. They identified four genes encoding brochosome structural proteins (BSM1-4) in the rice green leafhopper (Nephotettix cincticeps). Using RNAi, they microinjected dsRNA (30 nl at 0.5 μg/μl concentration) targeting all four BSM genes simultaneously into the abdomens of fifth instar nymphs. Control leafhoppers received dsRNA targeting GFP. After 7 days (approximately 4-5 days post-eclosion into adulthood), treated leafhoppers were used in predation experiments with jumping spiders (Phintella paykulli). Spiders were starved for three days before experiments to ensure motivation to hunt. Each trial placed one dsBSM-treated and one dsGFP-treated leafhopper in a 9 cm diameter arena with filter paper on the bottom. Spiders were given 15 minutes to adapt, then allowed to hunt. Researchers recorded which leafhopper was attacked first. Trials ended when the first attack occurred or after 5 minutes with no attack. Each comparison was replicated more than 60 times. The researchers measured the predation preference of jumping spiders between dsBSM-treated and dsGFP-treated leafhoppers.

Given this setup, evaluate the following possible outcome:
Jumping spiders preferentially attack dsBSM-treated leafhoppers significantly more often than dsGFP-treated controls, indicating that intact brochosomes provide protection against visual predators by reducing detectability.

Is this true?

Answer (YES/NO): YES